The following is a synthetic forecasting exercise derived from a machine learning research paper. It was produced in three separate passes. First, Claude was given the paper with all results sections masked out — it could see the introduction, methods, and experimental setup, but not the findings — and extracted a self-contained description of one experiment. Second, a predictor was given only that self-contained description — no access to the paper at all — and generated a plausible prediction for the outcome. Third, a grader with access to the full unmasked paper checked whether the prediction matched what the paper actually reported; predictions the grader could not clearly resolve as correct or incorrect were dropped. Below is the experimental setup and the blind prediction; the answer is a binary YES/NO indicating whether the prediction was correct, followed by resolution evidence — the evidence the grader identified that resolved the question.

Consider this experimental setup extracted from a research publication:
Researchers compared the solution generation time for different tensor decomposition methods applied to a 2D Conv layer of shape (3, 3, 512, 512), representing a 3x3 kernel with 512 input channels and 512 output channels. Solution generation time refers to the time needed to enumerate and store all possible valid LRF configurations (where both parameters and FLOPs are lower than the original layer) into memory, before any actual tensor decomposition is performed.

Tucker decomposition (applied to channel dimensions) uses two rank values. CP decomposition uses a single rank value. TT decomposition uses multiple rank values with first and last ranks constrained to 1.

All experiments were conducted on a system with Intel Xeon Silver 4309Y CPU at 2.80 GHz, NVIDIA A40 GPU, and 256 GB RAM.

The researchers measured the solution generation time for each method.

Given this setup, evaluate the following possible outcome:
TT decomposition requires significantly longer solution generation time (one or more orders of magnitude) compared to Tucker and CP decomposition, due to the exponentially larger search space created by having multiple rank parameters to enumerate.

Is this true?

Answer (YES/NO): YES